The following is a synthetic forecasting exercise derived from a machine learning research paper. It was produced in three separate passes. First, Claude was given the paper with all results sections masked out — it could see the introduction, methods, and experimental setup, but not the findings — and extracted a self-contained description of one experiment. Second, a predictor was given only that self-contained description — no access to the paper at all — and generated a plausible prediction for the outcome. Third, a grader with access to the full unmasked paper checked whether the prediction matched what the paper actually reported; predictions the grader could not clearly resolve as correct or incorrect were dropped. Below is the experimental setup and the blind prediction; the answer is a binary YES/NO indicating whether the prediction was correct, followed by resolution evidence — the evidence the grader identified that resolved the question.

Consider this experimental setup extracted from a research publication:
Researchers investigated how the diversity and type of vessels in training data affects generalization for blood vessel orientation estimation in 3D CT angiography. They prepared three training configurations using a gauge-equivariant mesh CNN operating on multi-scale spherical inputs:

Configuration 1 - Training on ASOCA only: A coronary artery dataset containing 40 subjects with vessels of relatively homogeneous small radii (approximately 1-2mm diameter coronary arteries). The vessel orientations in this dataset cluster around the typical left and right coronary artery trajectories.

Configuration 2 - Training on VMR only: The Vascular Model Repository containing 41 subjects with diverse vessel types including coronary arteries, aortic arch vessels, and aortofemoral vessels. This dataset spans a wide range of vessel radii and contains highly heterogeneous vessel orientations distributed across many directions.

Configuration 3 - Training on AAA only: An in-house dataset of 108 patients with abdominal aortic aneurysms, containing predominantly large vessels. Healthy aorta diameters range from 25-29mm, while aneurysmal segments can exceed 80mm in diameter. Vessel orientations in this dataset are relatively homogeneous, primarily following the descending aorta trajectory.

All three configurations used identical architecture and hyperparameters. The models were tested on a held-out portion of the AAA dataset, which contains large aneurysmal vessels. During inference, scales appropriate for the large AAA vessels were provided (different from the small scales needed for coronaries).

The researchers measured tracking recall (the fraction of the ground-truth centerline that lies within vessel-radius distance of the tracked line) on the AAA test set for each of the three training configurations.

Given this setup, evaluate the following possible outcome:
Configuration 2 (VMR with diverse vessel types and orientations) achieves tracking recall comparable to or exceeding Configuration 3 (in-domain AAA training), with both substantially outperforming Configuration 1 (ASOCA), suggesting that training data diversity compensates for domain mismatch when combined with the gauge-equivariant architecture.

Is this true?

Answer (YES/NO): NO